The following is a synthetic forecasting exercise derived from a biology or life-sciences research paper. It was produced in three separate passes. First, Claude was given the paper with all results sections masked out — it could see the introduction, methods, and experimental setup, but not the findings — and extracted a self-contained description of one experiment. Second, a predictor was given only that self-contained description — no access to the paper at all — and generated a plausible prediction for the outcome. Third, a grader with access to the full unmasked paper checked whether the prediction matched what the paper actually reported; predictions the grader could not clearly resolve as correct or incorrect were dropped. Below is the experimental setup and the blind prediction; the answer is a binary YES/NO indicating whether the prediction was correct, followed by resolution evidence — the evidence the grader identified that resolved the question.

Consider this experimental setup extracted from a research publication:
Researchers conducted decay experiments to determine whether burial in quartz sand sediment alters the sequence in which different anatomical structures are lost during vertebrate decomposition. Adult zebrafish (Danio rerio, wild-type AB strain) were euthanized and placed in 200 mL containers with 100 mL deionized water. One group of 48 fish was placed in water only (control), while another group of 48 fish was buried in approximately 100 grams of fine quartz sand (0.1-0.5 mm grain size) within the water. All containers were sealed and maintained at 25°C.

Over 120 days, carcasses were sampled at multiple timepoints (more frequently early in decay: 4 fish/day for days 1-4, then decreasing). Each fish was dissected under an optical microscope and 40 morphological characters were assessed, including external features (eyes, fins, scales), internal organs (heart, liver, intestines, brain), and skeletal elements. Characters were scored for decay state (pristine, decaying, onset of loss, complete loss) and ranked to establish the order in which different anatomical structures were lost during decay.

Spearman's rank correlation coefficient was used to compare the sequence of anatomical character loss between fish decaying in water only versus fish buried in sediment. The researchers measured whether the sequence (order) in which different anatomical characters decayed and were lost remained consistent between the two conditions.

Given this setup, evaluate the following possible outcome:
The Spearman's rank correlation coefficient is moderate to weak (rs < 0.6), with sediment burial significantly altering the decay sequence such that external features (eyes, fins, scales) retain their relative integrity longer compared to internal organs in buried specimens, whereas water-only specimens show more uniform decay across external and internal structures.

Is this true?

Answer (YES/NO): NO